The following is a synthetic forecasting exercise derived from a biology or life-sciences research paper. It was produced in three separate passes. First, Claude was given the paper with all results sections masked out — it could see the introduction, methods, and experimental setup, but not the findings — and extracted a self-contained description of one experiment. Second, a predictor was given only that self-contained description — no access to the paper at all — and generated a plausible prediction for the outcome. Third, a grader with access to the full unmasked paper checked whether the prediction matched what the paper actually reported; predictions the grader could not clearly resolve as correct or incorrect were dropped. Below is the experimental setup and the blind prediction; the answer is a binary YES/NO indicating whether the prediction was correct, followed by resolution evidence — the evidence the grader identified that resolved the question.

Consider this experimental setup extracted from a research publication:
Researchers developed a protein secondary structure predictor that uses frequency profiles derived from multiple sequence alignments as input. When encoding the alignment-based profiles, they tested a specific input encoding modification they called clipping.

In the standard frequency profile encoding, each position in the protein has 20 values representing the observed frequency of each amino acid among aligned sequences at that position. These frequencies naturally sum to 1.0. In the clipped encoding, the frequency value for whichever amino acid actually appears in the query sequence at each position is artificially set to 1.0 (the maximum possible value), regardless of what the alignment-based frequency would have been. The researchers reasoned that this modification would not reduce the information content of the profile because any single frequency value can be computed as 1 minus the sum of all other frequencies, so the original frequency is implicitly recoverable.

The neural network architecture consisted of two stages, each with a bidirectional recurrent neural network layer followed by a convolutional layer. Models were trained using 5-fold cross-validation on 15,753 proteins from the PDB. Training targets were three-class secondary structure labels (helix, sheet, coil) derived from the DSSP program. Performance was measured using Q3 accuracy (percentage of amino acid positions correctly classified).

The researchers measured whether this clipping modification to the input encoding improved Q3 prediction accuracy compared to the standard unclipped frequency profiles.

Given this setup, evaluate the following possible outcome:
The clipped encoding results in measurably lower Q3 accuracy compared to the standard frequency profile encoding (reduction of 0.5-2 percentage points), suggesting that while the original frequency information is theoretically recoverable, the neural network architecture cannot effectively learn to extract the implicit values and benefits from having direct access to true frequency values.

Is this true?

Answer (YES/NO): NO